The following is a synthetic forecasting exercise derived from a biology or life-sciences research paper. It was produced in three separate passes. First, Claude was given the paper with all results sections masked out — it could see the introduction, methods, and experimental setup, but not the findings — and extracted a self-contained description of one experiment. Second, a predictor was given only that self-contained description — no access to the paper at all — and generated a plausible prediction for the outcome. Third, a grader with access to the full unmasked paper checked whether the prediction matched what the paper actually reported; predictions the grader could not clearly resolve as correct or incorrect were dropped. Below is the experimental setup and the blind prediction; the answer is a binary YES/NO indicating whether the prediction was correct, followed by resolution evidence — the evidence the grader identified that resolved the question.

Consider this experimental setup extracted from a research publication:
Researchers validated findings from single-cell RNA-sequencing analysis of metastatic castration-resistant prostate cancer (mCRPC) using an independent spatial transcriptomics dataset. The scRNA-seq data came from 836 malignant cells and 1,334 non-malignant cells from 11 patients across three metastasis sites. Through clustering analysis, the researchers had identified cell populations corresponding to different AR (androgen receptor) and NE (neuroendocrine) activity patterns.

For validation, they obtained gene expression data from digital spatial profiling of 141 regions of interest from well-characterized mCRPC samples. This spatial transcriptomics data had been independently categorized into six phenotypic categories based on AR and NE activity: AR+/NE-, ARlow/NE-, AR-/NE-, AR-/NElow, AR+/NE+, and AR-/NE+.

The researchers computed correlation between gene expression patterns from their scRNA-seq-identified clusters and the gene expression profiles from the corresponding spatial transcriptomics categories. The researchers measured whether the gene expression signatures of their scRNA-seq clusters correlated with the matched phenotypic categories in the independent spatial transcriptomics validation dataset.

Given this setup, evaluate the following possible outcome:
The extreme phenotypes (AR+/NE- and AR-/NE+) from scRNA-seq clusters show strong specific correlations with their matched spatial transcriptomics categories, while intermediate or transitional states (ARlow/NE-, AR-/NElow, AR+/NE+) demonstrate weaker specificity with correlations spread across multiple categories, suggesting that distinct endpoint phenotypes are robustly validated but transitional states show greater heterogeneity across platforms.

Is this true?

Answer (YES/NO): NO